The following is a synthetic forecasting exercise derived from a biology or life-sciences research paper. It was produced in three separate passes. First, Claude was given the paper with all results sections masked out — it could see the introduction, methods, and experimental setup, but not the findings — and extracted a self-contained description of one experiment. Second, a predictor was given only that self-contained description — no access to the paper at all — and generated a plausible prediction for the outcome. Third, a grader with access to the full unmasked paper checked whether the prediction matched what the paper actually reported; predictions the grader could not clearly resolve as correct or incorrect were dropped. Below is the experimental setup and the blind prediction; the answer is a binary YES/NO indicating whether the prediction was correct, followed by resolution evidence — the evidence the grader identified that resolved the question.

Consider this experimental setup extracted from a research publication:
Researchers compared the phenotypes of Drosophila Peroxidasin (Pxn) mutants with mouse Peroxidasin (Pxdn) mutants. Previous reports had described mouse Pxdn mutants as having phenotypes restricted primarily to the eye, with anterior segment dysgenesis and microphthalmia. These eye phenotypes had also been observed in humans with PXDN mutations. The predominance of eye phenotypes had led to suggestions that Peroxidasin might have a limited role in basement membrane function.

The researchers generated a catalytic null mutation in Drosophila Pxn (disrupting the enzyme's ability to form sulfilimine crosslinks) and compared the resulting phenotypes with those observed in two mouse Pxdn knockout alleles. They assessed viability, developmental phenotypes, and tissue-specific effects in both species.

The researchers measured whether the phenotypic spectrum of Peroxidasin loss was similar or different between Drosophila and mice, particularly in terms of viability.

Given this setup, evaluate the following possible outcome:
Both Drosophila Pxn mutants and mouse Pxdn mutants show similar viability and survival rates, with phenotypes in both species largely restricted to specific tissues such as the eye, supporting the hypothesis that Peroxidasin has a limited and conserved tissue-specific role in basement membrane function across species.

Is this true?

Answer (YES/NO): NO